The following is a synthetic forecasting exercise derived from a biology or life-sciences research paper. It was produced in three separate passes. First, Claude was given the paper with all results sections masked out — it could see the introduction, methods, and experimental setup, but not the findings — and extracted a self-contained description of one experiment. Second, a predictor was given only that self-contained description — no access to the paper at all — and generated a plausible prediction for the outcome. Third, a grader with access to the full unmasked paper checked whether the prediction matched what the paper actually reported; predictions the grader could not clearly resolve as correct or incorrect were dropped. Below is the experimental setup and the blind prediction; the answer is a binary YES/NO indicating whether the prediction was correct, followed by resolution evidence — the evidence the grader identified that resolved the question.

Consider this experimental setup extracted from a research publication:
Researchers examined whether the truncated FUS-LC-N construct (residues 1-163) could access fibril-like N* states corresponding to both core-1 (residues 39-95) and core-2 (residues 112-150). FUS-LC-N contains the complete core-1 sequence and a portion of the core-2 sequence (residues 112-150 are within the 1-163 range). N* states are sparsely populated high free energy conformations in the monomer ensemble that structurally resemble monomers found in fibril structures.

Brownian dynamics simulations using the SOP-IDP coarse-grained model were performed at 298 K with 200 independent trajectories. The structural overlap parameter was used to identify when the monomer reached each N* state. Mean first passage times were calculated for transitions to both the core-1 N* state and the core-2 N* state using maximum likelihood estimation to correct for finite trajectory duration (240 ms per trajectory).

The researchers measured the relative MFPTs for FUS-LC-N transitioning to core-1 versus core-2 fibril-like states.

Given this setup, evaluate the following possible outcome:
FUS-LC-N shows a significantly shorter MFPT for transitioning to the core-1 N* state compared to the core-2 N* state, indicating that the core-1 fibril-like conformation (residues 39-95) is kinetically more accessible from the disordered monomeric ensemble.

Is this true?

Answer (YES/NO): NO